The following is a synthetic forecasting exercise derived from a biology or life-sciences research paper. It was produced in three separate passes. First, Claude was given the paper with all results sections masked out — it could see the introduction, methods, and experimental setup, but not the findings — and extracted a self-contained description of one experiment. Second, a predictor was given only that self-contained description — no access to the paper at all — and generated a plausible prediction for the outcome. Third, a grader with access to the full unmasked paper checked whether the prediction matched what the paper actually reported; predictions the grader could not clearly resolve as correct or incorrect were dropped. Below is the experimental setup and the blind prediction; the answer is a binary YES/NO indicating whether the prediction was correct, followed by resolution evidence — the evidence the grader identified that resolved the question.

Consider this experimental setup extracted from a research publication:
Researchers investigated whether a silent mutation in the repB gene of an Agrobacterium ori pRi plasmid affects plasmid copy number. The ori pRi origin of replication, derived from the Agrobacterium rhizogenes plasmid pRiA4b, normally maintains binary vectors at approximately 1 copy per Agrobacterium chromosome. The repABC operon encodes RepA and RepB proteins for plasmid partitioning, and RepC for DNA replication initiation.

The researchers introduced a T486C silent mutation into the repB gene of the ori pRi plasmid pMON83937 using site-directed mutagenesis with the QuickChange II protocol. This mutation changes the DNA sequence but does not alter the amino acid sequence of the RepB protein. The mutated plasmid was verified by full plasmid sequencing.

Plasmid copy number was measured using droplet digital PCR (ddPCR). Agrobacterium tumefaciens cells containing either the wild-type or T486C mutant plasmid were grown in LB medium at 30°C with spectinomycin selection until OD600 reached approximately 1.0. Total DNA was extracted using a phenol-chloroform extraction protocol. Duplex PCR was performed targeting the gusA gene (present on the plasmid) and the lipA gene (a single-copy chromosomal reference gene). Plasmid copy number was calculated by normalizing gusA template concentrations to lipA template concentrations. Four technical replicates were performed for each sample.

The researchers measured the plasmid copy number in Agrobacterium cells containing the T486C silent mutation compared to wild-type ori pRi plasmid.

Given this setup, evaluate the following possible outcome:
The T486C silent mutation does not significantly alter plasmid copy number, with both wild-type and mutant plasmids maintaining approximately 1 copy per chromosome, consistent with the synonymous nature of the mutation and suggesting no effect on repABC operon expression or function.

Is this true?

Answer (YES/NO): YES